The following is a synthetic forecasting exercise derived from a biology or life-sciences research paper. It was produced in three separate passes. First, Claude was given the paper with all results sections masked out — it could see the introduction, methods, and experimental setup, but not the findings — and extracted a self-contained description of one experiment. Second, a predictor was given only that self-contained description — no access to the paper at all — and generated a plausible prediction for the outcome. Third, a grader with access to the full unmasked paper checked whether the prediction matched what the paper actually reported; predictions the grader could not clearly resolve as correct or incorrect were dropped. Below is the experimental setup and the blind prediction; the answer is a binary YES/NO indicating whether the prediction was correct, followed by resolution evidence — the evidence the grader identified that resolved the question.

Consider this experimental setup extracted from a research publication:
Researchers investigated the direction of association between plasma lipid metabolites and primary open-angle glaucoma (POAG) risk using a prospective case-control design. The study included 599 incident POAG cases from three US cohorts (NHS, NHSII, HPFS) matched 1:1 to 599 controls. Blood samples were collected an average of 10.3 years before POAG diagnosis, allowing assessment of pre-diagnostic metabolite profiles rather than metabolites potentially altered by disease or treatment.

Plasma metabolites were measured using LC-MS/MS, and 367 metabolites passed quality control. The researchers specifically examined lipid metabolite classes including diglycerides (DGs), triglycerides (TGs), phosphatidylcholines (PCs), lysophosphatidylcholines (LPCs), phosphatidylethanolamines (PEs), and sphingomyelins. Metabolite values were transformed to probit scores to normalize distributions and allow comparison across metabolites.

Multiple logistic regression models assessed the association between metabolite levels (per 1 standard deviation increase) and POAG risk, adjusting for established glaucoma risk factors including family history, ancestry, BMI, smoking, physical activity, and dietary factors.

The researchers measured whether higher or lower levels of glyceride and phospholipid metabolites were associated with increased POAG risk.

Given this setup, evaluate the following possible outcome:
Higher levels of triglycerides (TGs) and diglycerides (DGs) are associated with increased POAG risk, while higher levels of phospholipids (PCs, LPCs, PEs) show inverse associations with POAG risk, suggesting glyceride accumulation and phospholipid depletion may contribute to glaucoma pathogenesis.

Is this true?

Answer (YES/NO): NO